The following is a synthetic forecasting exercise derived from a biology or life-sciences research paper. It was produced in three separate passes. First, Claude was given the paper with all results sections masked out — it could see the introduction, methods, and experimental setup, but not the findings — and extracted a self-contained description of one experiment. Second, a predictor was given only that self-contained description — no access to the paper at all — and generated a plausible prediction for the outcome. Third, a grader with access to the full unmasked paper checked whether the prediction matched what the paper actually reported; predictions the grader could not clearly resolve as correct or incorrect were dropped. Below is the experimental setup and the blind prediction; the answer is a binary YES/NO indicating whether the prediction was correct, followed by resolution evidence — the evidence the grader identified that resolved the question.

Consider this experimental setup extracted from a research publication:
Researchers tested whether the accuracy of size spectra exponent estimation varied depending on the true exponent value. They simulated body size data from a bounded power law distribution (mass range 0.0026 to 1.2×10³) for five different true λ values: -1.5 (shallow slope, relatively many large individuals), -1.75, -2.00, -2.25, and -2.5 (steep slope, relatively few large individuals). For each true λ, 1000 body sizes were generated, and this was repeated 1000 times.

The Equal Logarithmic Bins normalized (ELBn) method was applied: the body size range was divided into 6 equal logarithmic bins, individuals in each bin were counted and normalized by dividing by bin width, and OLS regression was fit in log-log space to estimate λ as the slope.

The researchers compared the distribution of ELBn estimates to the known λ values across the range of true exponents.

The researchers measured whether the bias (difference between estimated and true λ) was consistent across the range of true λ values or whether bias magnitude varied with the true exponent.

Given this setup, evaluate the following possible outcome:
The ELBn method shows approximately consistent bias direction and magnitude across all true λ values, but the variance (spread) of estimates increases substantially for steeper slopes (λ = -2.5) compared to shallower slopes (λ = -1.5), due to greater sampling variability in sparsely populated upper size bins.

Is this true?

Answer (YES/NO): NO